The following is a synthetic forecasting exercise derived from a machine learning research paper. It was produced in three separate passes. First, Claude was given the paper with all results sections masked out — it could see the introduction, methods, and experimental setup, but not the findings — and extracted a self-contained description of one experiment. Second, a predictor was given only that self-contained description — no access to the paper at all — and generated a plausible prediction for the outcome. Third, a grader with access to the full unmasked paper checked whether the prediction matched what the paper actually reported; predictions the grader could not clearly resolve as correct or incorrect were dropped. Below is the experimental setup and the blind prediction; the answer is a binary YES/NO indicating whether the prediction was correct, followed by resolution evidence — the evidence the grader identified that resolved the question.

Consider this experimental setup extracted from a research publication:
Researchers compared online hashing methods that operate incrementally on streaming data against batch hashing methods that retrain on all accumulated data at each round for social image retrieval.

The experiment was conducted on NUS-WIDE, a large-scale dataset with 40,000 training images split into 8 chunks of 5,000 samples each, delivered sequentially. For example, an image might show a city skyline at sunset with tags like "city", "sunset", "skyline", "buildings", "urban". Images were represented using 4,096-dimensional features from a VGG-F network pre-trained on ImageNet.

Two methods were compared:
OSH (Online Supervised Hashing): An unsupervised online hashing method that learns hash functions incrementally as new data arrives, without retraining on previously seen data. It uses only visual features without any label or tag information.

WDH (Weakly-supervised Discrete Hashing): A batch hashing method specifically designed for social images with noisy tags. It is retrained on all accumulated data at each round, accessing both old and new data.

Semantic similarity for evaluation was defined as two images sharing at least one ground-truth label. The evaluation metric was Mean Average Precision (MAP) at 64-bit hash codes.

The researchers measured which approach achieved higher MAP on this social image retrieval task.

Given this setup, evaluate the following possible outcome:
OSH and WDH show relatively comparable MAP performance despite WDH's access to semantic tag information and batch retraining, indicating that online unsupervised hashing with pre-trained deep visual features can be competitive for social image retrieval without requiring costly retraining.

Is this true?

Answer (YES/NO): NO